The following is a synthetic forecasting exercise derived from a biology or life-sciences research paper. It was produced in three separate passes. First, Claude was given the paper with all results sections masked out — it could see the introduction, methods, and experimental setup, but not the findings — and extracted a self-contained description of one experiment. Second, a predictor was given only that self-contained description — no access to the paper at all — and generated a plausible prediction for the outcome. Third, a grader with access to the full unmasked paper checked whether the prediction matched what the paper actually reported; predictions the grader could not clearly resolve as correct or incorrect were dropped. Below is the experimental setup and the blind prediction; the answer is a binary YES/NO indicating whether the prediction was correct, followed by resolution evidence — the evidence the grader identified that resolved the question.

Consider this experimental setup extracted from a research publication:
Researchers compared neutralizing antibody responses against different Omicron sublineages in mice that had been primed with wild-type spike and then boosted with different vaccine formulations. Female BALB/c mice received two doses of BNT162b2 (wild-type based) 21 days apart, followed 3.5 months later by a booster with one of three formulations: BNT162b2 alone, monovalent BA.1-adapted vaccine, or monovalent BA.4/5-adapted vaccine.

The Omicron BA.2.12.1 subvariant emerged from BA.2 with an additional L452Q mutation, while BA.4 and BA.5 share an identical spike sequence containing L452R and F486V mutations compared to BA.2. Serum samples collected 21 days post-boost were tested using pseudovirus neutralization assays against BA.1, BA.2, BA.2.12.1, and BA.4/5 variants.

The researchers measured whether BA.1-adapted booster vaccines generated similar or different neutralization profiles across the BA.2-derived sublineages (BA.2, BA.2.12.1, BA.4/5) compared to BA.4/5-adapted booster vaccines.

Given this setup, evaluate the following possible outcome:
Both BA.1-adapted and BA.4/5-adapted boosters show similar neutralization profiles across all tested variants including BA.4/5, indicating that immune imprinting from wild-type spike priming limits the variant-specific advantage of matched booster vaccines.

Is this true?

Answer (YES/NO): NO